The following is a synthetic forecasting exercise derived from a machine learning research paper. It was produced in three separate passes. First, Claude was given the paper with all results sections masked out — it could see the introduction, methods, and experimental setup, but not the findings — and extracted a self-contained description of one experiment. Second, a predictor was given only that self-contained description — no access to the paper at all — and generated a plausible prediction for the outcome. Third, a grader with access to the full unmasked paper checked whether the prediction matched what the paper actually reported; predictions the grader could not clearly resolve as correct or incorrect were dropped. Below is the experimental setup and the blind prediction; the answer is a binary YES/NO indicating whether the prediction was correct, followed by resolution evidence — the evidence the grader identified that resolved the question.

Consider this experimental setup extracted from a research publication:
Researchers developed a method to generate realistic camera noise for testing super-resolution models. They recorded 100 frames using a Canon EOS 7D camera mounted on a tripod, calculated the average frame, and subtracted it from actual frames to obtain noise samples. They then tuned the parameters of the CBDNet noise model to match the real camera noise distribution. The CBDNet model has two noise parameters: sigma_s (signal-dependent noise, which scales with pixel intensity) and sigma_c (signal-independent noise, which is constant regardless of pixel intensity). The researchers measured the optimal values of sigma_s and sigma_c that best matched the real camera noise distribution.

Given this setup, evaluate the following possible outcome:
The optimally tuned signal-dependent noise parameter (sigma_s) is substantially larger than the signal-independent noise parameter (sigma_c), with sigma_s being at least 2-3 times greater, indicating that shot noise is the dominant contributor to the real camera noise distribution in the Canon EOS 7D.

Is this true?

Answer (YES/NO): NO